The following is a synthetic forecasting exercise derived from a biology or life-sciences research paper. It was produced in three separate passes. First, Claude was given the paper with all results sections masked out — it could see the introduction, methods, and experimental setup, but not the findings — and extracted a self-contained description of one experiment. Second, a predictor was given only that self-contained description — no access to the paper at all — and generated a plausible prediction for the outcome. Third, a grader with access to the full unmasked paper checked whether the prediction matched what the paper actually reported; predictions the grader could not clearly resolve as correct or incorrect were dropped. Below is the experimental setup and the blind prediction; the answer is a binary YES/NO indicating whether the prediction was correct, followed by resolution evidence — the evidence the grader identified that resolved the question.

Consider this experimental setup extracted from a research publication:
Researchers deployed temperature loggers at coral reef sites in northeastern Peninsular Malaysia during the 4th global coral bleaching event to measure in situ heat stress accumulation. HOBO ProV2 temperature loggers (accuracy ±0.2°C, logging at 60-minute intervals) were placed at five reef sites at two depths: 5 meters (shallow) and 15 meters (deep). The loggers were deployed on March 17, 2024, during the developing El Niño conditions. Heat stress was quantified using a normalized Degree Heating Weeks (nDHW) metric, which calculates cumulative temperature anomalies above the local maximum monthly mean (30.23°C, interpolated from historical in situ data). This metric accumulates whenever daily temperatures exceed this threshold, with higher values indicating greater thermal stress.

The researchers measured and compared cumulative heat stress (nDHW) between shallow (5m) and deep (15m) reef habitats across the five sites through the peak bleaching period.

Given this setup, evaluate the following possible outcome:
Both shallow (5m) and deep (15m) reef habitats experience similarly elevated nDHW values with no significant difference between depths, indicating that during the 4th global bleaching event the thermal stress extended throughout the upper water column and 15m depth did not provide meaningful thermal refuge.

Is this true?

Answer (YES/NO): NO